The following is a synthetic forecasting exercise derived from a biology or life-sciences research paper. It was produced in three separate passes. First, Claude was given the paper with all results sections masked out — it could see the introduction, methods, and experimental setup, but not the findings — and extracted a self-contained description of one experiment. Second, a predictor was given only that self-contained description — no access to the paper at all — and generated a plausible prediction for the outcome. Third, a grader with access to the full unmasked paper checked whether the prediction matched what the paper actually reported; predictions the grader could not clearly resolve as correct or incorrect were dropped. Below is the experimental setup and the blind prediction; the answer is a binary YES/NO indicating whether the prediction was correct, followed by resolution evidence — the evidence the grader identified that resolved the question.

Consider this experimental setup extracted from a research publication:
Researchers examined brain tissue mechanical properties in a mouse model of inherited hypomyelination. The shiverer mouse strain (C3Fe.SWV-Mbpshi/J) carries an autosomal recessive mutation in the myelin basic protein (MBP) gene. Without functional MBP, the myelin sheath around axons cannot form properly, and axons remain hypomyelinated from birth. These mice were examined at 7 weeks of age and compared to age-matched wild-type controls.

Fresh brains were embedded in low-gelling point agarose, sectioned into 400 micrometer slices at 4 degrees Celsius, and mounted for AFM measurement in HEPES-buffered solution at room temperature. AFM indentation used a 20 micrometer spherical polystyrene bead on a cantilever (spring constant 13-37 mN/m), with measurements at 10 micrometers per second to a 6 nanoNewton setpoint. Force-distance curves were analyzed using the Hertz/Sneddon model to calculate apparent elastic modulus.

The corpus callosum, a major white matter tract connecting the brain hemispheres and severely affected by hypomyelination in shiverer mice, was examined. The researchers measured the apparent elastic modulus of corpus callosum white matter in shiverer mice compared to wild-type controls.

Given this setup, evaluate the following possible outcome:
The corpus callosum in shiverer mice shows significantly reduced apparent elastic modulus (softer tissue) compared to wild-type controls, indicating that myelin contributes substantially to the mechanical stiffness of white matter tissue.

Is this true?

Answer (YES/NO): NO